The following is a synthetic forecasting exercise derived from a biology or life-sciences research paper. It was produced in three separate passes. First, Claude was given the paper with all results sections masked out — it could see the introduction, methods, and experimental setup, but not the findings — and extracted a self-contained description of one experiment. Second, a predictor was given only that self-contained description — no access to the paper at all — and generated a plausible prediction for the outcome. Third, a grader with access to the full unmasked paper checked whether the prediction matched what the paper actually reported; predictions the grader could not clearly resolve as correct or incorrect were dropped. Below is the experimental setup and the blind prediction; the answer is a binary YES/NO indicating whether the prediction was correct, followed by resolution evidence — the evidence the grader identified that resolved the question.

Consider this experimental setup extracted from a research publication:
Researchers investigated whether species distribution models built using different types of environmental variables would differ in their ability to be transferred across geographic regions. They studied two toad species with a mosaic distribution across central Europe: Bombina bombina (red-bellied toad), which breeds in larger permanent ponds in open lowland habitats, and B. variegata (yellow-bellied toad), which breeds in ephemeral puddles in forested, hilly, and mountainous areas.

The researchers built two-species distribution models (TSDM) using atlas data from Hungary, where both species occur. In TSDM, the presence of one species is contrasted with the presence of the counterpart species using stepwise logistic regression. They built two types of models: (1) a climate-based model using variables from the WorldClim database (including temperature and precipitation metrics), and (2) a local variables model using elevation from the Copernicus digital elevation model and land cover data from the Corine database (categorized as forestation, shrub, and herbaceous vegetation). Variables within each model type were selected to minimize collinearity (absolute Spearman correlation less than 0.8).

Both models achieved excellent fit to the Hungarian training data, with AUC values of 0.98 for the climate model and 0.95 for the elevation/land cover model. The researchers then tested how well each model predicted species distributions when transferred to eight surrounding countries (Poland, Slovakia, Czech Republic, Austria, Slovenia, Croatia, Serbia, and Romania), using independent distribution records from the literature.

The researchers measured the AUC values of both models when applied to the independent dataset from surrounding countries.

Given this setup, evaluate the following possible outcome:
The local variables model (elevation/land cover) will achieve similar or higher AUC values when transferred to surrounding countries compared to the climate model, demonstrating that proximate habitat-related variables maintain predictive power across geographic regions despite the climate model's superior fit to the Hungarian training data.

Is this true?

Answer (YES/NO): YES